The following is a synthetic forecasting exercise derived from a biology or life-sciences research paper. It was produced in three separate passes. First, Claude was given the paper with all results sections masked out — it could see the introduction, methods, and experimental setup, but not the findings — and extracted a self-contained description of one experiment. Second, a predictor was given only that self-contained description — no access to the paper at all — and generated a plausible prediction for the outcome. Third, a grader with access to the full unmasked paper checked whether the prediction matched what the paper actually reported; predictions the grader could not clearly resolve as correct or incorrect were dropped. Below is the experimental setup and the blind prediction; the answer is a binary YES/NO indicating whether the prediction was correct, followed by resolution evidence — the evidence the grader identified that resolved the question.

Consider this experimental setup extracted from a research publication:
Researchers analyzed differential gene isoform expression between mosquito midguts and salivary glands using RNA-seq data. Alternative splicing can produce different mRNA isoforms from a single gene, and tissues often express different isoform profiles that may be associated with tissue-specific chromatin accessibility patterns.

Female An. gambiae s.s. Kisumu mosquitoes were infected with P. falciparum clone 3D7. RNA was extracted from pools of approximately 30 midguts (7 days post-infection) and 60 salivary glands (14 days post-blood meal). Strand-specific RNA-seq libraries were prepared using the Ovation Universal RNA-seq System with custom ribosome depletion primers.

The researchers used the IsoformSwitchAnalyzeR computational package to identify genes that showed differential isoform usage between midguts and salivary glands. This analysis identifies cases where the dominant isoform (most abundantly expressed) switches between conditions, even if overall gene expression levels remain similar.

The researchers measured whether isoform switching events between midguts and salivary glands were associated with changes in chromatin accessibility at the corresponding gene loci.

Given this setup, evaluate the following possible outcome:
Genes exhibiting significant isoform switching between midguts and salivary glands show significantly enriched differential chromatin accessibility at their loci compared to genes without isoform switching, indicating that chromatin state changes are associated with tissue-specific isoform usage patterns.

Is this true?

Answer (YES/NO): YES